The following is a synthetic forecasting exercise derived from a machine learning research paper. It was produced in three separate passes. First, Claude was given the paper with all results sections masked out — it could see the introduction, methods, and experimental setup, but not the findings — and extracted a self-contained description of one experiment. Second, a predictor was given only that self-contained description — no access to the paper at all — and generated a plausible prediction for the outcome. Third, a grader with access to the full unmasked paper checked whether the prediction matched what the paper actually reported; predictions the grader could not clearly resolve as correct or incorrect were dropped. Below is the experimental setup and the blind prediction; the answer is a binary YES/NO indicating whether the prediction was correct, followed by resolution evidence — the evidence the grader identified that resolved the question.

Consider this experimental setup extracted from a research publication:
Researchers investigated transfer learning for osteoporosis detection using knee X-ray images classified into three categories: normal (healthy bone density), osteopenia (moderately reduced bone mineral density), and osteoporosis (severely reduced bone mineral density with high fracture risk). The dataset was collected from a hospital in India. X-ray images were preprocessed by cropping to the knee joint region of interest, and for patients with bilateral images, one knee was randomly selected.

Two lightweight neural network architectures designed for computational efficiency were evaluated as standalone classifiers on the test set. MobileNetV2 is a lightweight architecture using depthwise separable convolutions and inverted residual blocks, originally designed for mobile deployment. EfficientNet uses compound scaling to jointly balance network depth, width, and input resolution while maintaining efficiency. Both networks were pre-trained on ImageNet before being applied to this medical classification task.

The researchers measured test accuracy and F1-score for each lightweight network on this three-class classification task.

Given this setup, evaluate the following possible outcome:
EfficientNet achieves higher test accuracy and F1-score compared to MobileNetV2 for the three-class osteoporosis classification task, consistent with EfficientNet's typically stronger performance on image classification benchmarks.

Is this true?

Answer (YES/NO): YES